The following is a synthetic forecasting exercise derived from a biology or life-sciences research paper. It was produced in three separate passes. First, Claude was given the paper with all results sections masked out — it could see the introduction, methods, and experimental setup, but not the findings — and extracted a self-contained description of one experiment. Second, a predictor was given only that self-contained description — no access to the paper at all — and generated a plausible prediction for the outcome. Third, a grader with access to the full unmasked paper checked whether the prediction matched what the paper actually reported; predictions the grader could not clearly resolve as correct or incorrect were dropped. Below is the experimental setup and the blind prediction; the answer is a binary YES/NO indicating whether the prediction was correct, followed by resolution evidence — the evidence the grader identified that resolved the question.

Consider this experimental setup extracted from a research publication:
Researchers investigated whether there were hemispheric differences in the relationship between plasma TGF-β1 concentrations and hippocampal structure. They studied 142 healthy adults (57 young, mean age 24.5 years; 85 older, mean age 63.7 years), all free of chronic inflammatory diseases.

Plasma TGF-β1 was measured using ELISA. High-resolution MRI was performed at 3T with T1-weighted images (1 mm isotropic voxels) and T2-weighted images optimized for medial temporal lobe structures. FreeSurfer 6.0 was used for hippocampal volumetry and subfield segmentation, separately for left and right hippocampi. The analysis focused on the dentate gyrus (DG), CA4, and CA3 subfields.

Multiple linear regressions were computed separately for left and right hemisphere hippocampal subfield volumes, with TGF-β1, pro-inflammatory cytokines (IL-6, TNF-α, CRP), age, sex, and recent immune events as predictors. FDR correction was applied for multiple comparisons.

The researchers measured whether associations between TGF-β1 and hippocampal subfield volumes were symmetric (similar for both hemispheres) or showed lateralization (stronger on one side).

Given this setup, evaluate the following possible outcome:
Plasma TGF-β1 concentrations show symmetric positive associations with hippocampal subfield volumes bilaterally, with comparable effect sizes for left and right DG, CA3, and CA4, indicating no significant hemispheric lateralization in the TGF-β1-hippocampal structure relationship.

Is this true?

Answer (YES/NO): NO